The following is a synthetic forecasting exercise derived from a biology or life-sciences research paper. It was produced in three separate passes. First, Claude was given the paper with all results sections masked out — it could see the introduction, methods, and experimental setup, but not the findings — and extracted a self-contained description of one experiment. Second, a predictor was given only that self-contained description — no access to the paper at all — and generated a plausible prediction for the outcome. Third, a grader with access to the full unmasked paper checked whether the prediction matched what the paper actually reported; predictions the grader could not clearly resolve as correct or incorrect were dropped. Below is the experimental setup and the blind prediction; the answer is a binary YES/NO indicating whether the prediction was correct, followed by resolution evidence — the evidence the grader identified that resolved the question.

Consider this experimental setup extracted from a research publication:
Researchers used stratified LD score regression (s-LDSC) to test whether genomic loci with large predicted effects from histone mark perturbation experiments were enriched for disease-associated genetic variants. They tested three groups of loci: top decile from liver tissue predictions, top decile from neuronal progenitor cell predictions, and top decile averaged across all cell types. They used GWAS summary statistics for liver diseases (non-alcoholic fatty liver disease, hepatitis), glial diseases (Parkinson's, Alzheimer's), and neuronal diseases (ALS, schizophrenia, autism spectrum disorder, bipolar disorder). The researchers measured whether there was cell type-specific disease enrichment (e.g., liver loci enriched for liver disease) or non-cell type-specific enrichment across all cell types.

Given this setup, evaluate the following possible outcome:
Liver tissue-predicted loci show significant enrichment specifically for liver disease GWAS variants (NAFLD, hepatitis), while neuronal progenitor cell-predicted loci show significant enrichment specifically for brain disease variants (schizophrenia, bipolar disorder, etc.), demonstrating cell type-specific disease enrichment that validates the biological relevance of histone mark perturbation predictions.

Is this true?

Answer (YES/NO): NO